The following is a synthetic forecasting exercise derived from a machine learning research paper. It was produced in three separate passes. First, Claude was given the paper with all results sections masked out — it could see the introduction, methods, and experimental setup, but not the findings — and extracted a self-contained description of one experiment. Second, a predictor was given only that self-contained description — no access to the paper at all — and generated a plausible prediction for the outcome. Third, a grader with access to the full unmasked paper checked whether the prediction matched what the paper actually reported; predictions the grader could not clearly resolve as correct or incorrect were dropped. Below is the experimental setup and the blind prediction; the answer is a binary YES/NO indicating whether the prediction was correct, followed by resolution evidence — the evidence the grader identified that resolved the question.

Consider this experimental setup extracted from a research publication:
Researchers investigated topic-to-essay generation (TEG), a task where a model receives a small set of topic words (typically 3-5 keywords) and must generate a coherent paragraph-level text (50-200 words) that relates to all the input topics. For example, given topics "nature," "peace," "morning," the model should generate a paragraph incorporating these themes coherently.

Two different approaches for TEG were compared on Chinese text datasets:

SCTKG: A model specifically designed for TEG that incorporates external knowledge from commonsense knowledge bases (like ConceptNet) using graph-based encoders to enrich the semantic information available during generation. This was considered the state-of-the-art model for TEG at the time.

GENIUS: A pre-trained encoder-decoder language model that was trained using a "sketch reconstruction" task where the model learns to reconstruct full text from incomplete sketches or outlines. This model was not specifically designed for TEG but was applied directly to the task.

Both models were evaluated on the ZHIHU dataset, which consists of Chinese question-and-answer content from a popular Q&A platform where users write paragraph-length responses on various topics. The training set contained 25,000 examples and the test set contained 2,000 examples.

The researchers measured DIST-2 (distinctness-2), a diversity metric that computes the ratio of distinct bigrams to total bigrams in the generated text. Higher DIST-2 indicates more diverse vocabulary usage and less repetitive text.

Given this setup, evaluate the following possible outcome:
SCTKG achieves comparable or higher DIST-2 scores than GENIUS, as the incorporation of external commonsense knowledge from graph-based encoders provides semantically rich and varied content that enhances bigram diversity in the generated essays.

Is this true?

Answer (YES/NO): NO